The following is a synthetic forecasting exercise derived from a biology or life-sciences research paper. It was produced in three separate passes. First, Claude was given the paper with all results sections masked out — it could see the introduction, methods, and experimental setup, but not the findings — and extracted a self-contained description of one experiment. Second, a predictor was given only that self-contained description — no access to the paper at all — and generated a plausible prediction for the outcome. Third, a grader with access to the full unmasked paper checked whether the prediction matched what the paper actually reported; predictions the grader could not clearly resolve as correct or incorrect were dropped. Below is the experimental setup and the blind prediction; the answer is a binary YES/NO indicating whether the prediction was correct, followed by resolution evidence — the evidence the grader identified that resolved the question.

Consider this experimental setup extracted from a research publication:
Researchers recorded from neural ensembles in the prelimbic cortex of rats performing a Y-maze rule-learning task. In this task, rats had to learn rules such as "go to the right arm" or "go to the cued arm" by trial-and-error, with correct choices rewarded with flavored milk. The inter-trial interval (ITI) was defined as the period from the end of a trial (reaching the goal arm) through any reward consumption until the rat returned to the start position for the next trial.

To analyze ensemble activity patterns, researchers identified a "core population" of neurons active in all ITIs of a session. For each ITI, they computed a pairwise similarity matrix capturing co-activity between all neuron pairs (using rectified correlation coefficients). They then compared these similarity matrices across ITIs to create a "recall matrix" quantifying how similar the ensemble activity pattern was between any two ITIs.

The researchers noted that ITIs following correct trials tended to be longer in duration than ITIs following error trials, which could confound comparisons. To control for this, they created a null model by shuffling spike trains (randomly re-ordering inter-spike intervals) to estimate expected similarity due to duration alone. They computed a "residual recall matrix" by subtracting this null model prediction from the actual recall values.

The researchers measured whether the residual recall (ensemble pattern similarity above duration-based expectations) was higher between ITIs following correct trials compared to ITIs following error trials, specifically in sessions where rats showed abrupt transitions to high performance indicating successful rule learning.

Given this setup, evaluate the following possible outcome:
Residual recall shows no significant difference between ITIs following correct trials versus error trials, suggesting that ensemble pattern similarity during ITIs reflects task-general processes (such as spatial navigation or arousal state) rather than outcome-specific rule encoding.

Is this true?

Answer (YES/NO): NO